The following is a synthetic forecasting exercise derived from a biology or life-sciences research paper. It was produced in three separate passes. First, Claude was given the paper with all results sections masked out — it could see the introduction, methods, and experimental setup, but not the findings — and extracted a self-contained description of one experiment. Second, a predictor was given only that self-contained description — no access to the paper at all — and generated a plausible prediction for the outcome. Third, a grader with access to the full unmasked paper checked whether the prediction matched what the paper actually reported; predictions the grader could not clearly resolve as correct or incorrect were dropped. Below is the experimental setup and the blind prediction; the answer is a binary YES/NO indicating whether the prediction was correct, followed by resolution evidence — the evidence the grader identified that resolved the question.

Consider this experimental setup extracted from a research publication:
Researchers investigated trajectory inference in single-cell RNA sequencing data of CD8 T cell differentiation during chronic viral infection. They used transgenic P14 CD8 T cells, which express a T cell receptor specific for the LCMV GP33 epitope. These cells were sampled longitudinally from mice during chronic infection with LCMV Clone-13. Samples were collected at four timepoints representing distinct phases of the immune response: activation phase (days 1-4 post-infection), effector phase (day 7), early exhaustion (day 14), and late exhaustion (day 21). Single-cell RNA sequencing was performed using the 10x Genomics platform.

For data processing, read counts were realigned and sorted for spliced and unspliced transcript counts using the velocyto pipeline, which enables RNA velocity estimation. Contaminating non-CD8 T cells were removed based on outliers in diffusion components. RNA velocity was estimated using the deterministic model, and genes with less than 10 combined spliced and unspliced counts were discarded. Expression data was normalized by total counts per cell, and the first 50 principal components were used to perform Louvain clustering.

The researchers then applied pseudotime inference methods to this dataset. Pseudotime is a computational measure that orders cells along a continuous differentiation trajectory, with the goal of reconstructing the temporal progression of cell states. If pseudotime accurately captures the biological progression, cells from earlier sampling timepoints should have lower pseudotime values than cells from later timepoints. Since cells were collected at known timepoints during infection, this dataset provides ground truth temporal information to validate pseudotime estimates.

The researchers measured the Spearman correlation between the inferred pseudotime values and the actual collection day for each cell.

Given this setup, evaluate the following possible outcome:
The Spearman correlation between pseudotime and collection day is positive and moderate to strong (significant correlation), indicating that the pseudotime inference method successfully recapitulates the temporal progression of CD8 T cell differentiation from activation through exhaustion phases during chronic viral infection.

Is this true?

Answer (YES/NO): YES